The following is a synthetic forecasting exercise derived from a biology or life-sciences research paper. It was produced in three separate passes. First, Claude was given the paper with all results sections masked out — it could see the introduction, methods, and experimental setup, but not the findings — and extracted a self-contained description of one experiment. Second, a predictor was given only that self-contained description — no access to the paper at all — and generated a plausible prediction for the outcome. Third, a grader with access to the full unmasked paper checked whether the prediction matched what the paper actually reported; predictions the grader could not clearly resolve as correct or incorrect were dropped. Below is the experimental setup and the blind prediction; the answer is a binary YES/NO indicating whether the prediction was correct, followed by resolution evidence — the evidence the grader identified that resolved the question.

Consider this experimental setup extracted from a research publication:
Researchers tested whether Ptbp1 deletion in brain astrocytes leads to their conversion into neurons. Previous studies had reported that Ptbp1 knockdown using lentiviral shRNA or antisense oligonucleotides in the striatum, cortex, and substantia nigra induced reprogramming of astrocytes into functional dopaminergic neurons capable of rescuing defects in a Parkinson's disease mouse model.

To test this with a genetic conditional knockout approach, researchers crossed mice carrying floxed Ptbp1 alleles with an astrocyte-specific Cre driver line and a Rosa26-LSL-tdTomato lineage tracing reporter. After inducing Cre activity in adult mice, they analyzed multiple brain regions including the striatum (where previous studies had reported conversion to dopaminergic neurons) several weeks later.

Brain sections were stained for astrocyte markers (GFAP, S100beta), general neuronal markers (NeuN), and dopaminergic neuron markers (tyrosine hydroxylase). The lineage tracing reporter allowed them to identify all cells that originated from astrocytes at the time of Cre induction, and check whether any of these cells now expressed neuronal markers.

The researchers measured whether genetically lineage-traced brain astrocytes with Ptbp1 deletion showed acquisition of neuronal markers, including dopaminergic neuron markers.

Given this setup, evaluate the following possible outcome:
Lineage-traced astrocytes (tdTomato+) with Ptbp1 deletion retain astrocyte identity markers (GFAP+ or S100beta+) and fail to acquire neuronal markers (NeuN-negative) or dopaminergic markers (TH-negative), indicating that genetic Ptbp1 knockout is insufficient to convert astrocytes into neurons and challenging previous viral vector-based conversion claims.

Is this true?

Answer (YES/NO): YES